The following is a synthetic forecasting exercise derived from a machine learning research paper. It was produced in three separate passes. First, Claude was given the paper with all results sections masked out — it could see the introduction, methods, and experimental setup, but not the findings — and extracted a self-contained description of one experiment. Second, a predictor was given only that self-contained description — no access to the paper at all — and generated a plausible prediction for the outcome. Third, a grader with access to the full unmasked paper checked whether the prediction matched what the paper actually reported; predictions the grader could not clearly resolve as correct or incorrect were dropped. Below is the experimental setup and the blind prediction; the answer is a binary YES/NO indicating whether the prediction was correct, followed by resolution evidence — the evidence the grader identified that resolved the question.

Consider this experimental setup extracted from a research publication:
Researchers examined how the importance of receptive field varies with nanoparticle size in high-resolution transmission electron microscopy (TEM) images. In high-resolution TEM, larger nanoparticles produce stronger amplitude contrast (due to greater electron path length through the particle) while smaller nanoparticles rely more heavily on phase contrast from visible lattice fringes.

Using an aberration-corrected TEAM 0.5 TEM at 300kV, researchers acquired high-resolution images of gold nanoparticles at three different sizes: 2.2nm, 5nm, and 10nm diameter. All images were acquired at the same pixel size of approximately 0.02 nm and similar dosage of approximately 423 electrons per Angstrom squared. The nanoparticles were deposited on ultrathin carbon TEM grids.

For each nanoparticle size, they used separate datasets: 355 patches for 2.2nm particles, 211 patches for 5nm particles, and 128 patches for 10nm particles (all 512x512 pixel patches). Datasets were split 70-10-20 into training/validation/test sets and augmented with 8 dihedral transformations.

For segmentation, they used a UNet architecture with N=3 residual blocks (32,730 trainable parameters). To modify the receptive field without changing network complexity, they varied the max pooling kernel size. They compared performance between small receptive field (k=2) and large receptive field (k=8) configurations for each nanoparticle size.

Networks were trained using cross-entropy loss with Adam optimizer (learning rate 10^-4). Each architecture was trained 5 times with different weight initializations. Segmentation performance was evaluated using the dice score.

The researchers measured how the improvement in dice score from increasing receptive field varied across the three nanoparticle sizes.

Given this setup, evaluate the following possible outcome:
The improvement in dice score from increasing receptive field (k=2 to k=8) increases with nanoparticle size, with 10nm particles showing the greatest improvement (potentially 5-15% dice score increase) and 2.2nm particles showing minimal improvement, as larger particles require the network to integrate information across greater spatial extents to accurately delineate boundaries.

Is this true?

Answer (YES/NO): NO